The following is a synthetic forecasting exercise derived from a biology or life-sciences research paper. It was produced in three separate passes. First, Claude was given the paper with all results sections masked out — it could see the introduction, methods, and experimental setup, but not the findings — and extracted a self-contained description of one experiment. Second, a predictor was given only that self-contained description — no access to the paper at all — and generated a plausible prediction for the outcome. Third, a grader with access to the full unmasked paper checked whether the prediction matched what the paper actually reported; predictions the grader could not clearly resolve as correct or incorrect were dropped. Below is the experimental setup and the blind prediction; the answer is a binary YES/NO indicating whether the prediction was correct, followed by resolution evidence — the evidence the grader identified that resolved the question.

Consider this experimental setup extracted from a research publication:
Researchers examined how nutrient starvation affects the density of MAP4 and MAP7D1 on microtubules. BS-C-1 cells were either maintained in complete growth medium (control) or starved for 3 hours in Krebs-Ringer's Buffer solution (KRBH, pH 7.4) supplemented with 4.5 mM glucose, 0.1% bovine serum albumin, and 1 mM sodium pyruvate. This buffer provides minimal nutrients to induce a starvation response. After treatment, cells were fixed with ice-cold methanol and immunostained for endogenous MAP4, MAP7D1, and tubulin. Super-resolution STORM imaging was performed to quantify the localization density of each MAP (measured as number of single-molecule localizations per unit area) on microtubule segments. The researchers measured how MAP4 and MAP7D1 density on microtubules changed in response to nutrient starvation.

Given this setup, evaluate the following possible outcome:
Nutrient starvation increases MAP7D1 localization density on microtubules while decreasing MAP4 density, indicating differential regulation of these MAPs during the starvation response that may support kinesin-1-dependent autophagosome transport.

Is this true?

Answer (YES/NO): YES